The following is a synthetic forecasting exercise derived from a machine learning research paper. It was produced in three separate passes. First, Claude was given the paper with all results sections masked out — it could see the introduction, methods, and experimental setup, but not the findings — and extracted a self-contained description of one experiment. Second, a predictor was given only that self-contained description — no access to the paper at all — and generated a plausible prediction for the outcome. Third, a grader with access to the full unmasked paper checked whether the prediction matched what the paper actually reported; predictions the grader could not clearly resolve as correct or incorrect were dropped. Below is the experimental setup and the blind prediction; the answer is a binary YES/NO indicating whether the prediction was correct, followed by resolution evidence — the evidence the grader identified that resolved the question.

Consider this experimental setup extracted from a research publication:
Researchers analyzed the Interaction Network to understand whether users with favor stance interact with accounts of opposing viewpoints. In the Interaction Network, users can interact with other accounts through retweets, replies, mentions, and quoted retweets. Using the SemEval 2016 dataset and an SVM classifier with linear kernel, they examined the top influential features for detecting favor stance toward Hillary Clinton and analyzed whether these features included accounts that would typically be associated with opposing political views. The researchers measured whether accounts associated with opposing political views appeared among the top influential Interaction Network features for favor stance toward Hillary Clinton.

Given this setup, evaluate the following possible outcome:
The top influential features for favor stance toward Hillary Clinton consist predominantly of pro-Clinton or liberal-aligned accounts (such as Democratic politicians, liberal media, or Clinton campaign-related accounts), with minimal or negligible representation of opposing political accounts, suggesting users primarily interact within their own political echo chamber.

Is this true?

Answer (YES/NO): NO